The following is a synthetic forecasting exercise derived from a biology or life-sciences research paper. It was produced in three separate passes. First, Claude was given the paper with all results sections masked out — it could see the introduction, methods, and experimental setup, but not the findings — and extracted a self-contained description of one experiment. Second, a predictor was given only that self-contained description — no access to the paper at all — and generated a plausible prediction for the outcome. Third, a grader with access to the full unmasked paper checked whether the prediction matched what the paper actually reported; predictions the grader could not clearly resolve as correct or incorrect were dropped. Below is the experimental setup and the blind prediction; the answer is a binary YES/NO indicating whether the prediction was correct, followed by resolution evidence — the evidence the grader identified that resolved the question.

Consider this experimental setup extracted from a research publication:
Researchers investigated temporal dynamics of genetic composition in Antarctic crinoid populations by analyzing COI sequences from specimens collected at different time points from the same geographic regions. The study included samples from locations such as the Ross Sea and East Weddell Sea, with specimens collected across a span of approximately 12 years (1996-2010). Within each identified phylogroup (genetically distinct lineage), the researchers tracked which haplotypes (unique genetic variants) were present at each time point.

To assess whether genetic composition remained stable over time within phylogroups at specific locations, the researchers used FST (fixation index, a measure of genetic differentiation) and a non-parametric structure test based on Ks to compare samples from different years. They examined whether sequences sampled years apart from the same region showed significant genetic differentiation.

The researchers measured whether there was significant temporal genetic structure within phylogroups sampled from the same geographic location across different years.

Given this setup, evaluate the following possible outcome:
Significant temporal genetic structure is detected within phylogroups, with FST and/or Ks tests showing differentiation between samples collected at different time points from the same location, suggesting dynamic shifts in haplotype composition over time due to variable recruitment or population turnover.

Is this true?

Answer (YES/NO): YES